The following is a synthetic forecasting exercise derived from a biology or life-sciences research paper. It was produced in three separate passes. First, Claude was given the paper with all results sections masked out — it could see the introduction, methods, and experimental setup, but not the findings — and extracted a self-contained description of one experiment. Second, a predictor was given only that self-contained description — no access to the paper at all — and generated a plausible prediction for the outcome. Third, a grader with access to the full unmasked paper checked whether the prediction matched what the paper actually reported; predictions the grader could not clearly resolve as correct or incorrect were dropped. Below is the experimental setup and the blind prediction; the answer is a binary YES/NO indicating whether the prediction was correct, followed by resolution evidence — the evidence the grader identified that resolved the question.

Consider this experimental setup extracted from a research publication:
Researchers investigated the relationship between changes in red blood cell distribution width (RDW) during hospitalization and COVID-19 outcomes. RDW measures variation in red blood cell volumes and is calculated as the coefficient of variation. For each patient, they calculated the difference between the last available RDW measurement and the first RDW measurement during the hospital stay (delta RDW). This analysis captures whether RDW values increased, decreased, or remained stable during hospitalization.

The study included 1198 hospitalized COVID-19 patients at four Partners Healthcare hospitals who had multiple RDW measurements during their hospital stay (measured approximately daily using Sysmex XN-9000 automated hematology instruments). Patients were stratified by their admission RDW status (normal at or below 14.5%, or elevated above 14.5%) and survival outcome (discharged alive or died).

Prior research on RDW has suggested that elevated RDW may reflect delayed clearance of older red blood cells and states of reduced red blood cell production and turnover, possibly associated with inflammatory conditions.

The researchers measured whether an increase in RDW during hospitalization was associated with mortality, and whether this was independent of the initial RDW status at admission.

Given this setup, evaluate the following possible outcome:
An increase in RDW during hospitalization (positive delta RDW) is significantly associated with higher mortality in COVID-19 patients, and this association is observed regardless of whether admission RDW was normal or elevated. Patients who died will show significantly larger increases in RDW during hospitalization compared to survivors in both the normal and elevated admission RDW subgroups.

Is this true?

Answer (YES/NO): YES